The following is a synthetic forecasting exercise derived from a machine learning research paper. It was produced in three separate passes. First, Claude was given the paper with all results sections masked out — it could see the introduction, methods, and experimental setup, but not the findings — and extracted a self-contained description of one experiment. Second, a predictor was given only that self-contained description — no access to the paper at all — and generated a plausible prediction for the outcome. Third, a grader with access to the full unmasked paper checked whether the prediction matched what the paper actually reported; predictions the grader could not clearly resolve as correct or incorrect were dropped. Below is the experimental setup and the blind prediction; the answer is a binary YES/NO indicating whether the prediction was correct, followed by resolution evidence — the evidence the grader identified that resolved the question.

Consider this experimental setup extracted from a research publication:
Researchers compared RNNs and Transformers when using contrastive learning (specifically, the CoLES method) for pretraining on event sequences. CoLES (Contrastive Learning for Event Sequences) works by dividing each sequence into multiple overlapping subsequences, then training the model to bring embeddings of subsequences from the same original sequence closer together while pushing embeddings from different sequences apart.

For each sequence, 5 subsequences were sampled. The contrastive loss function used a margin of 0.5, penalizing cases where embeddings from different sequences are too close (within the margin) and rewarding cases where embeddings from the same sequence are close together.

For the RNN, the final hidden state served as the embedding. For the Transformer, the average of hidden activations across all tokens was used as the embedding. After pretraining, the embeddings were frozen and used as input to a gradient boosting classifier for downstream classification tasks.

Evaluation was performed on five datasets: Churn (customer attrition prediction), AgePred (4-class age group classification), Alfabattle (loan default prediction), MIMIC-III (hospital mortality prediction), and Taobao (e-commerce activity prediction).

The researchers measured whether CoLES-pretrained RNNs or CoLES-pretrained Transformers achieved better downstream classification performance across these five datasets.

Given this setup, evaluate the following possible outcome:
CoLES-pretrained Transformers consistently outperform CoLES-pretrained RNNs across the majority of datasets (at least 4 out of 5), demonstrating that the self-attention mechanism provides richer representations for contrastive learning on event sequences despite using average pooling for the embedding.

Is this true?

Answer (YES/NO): NO